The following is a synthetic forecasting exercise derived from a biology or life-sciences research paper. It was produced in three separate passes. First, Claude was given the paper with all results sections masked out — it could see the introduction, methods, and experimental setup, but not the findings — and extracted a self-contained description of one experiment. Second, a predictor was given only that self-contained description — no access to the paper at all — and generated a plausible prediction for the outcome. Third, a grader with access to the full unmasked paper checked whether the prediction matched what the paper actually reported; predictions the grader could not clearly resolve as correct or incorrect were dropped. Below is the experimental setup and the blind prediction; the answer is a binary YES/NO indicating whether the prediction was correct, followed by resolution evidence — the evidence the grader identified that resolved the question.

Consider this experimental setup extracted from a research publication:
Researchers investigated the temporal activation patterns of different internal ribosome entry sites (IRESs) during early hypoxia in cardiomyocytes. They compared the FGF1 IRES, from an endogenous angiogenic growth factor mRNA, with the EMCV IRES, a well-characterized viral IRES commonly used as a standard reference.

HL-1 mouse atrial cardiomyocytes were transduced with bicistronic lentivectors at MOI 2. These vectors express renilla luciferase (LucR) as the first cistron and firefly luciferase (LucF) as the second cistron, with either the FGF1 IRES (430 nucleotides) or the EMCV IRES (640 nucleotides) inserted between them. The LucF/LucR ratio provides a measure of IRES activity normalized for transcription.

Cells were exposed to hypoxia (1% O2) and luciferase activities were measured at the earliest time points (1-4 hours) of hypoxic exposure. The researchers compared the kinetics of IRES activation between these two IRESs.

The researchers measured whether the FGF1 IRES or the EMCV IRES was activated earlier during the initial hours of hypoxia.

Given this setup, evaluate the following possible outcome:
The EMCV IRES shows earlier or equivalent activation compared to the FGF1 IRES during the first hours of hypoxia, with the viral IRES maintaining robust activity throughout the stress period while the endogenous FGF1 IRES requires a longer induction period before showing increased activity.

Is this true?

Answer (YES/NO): NO